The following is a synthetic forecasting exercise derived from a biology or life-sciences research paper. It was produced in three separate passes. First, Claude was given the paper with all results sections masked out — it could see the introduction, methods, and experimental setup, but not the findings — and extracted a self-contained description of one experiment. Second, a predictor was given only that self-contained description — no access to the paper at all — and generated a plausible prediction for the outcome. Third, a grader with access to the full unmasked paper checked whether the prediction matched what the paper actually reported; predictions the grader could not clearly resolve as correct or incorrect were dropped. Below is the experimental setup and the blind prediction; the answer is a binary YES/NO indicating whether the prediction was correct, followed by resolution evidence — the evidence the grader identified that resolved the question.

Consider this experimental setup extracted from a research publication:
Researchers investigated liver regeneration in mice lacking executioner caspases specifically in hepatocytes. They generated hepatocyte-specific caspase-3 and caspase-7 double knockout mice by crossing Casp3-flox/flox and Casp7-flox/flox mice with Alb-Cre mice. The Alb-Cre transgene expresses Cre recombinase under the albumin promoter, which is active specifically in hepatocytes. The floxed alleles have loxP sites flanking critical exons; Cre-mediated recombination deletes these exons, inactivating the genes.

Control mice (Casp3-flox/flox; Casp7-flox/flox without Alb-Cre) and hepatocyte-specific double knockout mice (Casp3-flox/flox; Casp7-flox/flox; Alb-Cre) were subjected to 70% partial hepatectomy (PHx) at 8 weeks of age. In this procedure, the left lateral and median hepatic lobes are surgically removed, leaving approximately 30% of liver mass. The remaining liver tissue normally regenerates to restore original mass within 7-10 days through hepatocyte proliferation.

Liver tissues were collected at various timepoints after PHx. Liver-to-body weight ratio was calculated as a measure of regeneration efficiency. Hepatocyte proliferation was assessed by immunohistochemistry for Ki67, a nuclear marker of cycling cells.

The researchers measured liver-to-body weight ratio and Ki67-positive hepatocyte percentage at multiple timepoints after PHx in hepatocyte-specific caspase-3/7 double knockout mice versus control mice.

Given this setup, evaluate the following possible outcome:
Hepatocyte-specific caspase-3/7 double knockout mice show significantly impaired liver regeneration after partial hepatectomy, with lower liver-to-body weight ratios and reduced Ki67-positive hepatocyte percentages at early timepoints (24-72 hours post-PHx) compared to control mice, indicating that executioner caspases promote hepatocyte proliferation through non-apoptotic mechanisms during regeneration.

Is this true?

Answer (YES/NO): YES